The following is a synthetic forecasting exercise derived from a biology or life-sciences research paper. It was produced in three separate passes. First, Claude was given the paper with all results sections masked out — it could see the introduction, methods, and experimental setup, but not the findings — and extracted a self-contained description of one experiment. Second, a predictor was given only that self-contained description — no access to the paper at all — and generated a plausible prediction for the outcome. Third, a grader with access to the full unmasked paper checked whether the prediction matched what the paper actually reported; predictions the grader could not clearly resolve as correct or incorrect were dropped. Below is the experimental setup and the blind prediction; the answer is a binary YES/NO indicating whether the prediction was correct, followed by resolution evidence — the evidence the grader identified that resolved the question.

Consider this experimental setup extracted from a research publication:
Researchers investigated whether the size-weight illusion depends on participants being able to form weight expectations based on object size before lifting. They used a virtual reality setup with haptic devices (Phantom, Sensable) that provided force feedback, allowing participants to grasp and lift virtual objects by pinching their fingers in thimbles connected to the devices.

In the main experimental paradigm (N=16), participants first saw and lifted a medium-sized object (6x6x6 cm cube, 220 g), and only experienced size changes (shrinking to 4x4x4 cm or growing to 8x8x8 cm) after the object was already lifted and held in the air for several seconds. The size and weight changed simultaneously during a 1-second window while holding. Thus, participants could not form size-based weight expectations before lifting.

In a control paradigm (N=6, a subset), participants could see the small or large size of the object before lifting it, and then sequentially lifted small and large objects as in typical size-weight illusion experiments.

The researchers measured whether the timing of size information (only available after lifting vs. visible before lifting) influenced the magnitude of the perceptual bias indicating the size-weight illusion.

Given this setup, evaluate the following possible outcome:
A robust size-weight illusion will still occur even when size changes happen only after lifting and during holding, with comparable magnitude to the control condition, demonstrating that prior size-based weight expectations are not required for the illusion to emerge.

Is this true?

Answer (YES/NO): NO